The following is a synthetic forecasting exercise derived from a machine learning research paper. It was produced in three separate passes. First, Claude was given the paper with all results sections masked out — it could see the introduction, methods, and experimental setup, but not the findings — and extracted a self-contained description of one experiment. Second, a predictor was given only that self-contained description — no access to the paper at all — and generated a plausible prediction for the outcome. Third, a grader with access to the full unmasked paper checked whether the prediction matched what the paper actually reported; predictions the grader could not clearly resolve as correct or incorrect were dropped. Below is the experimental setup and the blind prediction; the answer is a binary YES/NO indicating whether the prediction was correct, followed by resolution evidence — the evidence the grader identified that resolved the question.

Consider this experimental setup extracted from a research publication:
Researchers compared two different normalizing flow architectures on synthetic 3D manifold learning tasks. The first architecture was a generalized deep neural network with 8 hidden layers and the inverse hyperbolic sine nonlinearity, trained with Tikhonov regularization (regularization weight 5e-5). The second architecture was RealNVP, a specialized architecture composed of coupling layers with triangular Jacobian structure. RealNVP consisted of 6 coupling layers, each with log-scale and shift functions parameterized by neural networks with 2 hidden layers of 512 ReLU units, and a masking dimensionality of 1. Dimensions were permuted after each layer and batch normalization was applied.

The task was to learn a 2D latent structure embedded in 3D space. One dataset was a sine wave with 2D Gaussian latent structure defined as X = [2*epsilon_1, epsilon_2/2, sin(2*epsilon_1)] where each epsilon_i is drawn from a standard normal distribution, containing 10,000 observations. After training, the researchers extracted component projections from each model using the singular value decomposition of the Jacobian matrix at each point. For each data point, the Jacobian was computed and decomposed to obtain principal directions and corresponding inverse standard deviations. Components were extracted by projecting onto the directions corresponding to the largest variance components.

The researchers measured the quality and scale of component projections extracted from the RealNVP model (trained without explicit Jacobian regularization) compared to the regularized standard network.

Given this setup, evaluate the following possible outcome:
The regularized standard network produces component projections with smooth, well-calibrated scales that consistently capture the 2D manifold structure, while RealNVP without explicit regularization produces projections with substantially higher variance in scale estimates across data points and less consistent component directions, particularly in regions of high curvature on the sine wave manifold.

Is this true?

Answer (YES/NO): NO